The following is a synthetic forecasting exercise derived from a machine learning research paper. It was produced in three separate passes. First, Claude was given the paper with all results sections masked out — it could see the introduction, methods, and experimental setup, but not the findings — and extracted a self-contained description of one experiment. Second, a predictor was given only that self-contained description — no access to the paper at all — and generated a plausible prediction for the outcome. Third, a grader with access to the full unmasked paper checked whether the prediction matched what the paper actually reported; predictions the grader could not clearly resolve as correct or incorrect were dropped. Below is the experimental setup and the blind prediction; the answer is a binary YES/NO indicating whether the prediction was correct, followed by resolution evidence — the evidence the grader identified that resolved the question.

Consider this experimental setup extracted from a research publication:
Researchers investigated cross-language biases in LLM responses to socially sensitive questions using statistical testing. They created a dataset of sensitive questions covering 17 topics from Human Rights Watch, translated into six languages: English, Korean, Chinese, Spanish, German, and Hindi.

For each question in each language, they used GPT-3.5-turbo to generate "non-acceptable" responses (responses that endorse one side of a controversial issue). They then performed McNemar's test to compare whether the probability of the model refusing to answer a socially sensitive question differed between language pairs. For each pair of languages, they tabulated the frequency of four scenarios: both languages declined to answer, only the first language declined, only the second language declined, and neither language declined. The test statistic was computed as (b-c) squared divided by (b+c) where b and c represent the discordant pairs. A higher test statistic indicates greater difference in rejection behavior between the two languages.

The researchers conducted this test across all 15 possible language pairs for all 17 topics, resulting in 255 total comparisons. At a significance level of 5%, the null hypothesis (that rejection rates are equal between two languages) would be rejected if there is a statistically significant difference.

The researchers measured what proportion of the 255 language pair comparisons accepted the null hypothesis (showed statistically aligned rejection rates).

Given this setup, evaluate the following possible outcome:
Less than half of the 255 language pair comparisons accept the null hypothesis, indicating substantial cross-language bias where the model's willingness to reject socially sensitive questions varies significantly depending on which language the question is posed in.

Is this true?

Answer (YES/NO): YES